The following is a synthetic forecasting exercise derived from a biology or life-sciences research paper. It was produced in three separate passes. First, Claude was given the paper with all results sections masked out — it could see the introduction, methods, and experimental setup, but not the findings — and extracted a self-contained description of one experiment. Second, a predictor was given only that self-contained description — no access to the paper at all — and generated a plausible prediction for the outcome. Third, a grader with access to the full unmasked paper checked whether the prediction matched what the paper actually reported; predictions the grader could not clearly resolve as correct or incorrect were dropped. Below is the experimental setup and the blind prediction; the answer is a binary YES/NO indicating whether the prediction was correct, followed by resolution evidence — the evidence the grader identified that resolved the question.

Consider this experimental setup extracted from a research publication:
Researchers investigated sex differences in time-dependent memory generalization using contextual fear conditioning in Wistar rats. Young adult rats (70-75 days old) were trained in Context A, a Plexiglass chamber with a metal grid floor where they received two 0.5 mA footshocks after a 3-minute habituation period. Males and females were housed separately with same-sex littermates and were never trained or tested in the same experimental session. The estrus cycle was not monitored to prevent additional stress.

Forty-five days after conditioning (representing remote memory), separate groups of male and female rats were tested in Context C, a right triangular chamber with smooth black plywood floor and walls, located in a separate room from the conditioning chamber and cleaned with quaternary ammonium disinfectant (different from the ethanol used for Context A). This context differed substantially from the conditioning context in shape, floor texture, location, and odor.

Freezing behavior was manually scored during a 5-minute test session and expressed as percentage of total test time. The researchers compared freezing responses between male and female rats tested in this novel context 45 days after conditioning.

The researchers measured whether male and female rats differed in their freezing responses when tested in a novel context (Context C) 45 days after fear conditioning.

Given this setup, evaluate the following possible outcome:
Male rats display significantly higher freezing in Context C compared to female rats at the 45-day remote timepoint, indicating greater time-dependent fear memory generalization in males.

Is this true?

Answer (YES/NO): NO